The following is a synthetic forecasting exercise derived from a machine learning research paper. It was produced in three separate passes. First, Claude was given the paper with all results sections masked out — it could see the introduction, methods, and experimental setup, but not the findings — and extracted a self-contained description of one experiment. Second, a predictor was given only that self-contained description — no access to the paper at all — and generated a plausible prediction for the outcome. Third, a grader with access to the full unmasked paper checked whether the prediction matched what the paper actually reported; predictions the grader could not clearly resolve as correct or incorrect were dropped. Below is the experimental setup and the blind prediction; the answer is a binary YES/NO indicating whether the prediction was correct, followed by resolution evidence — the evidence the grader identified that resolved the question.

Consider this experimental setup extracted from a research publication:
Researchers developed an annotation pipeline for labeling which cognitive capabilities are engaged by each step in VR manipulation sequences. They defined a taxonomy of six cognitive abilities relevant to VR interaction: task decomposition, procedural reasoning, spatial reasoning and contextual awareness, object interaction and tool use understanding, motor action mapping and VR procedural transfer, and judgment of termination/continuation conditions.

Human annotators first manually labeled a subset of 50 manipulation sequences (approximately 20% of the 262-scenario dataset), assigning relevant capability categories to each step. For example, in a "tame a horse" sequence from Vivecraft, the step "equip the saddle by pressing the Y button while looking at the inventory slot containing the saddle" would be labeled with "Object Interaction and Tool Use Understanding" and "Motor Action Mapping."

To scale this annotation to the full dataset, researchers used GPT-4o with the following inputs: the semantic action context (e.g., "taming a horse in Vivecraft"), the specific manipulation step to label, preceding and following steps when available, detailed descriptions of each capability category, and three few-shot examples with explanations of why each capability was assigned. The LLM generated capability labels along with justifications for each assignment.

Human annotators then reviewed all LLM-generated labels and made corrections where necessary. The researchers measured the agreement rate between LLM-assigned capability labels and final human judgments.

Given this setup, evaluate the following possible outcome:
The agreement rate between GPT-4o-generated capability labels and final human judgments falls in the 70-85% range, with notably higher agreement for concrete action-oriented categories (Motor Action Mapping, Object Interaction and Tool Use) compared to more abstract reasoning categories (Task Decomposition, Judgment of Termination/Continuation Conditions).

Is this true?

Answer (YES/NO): NO